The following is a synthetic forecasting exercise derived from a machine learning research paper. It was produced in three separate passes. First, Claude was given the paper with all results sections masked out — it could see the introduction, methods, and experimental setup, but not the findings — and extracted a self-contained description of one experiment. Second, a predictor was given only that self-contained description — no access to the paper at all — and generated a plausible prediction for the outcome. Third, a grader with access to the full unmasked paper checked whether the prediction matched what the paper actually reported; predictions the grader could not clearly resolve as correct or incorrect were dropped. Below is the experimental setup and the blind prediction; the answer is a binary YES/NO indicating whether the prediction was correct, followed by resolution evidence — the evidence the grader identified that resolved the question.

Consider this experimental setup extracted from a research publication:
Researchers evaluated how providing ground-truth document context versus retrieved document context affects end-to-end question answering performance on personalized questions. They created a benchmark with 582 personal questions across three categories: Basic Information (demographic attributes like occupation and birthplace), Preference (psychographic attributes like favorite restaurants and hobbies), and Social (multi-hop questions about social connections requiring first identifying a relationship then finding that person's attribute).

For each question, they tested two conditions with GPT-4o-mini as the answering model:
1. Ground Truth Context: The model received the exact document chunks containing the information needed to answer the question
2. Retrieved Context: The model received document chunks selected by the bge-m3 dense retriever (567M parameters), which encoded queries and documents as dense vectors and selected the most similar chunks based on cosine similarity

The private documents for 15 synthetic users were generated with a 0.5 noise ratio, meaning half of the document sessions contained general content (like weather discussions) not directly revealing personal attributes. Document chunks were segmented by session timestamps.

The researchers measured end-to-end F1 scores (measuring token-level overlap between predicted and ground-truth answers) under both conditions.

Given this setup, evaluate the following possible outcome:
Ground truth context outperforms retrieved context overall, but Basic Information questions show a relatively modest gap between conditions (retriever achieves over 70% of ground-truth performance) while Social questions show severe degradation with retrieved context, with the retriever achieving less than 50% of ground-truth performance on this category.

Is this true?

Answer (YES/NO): NO